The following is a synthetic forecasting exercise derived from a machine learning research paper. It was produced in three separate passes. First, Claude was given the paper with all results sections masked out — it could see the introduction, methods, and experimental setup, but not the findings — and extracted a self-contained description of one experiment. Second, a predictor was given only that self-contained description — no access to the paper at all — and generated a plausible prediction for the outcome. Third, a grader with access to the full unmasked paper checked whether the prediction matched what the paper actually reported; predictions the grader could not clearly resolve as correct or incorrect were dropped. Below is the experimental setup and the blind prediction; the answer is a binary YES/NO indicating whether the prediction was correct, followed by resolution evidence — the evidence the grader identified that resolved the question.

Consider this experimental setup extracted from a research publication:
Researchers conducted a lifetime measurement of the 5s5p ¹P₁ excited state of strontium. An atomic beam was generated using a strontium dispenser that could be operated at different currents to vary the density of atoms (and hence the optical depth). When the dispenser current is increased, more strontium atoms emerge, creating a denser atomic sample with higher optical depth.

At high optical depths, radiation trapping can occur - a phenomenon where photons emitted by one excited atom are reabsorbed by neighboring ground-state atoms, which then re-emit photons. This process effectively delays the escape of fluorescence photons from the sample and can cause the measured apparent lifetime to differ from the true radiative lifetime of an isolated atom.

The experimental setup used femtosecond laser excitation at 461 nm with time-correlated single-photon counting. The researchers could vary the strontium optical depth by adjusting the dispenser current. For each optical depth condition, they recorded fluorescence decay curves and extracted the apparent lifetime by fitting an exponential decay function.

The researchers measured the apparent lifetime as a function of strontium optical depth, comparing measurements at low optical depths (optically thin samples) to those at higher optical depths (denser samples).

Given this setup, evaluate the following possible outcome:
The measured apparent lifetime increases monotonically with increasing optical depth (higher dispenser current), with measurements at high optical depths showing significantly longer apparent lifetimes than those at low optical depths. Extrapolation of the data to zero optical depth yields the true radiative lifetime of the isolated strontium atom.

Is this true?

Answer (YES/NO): YES